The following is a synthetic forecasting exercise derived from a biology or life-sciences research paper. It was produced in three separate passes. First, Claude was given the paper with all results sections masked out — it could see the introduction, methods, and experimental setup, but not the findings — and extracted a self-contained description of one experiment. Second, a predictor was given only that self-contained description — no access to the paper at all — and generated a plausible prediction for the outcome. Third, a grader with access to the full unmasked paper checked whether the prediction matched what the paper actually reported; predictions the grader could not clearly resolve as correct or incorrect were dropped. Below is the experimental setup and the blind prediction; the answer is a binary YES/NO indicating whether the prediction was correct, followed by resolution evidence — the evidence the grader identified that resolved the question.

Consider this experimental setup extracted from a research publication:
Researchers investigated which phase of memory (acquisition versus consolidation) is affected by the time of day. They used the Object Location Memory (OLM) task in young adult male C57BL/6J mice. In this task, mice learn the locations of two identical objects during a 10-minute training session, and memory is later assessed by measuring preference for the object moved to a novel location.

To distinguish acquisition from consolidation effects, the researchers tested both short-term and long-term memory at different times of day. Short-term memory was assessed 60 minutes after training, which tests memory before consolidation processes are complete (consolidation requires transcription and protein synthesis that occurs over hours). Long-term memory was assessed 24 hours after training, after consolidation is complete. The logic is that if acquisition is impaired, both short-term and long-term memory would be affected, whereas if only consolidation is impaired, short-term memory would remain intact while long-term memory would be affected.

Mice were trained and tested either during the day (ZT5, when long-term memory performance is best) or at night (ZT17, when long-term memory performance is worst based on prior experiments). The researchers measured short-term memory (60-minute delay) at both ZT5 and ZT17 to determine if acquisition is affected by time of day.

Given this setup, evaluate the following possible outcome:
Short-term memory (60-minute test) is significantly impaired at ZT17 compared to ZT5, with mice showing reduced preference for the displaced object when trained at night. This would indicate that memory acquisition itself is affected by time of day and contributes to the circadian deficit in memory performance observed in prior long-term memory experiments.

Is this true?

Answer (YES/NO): NO